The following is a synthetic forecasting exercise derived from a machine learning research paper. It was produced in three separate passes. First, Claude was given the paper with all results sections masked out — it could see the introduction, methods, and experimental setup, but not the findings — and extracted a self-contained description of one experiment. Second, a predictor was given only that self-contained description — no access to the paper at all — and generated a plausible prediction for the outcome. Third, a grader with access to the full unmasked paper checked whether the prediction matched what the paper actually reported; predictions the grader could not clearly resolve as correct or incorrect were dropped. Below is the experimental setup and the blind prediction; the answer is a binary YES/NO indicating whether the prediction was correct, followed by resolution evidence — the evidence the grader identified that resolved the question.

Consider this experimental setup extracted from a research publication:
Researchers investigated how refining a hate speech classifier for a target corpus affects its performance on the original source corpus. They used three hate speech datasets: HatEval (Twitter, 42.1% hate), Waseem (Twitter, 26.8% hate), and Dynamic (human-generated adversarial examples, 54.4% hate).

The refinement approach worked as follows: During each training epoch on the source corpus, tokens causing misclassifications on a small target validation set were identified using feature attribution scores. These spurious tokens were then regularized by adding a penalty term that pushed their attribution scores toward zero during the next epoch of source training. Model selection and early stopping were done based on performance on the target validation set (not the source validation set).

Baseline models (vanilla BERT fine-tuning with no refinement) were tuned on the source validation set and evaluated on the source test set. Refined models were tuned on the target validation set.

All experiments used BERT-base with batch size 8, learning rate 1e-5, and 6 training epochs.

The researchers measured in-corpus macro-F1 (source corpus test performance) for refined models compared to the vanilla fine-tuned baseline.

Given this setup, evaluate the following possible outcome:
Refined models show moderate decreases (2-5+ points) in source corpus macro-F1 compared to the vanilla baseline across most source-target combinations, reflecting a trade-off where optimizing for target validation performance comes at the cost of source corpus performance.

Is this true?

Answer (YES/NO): NO